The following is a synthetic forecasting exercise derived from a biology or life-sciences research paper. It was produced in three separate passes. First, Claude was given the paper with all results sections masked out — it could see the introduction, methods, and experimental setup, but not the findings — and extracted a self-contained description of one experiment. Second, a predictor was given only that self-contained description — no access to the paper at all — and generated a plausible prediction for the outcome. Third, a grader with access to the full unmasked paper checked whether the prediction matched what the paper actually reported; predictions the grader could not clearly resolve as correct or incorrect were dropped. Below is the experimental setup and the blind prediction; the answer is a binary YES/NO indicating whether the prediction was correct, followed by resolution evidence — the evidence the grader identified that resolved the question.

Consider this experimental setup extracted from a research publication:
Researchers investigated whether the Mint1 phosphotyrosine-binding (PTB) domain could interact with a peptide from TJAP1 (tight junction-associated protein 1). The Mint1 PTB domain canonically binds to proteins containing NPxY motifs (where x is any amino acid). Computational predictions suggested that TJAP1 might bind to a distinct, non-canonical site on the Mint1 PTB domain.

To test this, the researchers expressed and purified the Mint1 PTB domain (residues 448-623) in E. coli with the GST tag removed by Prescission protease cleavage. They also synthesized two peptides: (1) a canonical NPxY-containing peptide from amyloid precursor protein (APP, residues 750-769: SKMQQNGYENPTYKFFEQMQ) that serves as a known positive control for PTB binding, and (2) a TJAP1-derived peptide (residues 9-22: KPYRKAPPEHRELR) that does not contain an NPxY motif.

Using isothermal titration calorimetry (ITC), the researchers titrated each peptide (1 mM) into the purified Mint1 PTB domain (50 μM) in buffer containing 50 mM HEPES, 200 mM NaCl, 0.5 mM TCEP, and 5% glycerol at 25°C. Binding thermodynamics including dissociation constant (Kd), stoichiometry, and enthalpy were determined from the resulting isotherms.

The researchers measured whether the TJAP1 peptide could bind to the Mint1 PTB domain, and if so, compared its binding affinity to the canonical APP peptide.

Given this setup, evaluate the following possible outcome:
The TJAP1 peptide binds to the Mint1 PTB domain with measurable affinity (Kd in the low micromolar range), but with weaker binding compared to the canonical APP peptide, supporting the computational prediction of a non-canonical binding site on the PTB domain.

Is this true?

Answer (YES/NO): NO